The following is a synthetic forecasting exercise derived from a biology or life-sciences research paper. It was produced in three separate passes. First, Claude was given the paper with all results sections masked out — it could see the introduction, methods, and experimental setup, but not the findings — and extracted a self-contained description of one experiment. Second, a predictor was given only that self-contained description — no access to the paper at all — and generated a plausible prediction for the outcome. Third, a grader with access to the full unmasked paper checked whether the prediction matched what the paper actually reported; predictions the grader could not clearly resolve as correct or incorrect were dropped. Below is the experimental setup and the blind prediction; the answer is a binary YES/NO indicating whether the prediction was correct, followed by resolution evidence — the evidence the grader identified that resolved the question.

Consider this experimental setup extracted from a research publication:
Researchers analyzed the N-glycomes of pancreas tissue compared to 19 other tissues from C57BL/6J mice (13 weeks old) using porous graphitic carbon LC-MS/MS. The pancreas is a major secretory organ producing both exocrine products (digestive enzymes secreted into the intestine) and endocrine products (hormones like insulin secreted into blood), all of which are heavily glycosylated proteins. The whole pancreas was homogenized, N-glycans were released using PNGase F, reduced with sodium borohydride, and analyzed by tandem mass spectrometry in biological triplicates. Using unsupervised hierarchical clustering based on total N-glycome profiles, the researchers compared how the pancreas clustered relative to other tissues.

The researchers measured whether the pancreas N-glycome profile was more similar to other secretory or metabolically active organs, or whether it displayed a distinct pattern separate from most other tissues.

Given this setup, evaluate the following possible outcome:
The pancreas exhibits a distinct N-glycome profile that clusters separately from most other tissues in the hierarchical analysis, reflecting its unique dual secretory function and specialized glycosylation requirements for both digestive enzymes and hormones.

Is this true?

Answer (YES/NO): NO